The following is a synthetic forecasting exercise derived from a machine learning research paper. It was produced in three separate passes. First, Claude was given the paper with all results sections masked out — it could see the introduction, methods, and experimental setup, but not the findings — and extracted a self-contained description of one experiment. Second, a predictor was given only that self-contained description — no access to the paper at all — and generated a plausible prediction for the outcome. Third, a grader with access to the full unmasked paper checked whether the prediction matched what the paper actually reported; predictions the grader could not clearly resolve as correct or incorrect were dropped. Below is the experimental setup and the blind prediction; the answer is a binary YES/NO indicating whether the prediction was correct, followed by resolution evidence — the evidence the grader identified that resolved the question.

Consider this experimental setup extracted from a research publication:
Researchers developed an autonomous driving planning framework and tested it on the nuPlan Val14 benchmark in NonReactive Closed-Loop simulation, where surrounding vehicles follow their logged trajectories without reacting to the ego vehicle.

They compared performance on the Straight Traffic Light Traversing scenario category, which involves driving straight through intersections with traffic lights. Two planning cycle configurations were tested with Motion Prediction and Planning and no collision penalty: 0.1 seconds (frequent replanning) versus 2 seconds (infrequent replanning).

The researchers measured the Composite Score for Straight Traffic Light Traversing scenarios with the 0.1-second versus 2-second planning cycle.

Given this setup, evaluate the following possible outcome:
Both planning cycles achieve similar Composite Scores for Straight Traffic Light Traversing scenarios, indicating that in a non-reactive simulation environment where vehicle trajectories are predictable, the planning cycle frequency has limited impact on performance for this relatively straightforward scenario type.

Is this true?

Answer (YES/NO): NO